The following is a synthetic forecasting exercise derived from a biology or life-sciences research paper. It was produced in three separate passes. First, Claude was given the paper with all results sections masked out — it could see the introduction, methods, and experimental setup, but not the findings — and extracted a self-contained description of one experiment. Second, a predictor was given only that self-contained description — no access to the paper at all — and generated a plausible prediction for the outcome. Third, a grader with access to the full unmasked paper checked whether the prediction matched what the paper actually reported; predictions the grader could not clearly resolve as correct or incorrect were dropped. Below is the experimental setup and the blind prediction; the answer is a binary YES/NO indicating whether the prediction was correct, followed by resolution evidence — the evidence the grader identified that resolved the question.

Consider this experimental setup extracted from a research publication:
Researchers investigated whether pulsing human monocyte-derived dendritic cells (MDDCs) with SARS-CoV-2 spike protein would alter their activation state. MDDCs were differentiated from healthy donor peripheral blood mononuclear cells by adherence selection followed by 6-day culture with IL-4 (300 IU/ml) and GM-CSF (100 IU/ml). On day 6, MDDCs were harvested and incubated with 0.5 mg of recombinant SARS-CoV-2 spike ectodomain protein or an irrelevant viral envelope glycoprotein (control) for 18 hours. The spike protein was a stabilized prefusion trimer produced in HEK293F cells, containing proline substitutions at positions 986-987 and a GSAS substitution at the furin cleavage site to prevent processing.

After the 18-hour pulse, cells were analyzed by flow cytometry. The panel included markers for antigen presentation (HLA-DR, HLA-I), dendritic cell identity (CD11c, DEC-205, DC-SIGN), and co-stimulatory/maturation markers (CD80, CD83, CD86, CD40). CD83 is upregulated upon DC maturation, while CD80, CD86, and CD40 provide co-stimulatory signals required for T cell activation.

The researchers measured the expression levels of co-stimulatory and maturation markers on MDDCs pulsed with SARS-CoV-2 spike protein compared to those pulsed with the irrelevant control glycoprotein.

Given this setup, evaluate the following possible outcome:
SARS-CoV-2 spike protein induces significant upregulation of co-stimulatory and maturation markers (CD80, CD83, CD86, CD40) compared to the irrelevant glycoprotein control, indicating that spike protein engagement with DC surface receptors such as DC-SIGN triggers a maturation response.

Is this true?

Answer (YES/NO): NO